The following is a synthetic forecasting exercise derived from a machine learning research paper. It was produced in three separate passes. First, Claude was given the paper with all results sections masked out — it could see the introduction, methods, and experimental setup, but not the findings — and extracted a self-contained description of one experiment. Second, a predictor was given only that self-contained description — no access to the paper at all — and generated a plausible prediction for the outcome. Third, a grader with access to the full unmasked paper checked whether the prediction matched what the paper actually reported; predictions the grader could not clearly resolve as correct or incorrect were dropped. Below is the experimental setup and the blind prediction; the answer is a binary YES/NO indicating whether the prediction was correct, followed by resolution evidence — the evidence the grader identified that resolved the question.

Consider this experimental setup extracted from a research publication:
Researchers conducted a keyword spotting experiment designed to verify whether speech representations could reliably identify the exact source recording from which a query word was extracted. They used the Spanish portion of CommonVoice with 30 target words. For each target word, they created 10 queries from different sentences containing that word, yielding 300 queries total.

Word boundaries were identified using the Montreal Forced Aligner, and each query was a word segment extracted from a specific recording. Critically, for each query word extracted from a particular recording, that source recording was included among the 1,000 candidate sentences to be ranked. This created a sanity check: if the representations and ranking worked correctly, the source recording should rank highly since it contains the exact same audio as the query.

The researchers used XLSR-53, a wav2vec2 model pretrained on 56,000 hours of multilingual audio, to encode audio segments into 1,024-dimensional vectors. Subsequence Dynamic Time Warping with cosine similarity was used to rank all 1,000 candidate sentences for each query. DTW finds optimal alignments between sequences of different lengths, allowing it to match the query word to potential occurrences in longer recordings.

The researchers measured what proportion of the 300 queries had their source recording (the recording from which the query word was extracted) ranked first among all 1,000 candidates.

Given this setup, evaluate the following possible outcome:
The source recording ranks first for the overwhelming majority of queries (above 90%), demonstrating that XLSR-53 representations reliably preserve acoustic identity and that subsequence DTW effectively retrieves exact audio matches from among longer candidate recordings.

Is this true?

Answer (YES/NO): YES